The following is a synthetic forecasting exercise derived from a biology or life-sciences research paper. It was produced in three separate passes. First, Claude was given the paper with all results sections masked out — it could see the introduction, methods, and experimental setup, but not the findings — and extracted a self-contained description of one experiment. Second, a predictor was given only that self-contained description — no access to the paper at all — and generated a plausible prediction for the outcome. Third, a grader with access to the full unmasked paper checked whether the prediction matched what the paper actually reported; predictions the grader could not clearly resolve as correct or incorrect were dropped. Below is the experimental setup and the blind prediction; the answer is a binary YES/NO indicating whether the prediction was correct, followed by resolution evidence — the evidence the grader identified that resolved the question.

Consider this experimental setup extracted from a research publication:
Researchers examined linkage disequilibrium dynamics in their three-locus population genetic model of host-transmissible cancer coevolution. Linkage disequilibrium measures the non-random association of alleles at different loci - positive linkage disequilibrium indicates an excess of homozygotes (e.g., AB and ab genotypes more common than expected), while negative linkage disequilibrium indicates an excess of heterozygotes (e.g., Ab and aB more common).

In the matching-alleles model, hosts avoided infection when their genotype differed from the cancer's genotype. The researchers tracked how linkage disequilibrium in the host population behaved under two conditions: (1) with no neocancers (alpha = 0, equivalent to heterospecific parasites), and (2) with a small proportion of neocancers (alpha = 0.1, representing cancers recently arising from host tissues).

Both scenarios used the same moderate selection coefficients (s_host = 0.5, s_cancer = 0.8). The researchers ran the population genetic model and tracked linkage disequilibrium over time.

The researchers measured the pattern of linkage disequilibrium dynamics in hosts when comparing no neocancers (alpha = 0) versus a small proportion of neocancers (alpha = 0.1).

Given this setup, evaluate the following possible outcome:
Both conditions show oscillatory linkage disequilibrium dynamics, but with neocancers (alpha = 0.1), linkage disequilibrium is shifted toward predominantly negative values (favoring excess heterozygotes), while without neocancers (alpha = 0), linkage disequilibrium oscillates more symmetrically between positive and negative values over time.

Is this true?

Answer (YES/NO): NO